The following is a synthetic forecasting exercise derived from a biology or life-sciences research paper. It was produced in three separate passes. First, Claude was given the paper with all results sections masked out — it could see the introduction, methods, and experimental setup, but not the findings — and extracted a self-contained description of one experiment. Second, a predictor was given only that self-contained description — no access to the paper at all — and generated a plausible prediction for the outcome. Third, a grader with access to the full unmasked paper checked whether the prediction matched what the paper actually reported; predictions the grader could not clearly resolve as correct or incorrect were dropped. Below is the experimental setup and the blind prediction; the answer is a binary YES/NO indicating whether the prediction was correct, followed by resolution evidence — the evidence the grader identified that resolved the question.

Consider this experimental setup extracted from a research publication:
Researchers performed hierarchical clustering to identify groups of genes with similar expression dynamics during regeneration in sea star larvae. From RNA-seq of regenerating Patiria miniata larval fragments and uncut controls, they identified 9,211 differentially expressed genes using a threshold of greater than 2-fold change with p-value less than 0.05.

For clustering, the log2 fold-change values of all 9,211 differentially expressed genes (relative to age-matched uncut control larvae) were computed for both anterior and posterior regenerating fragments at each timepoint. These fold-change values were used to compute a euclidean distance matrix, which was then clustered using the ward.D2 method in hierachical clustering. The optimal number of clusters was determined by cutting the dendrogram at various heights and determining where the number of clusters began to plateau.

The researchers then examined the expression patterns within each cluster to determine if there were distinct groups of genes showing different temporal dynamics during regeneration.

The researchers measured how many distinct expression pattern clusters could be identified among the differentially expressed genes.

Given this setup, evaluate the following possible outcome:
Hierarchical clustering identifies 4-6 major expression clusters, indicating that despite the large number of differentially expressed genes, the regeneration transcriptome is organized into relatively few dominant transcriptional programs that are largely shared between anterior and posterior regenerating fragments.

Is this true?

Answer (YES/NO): YES